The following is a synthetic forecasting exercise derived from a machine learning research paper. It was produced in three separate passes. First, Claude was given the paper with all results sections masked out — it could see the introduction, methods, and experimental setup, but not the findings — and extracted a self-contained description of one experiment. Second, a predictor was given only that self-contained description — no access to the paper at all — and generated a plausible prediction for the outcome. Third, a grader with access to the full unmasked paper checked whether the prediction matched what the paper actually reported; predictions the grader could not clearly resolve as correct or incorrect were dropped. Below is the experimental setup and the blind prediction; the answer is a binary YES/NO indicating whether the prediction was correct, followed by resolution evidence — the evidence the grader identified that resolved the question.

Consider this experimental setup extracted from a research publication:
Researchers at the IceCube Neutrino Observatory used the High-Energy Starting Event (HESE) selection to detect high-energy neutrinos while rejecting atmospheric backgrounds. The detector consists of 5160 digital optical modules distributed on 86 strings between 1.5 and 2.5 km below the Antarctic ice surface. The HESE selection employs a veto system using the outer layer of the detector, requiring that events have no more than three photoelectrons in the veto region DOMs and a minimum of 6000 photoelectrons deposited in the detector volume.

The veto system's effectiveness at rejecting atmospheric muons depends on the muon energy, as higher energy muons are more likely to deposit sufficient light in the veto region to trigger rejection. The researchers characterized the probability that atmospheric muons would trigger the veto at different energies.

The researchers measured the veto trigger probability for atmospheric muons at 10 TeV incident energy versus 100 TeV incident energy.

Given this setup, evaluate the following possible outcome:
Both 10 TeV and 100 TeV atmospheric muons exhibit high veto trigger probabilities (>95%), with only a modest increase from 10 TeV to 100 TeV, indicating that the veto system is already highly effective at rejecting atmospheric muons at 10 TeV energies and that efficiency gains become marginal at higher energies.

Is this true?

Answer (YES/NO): NO